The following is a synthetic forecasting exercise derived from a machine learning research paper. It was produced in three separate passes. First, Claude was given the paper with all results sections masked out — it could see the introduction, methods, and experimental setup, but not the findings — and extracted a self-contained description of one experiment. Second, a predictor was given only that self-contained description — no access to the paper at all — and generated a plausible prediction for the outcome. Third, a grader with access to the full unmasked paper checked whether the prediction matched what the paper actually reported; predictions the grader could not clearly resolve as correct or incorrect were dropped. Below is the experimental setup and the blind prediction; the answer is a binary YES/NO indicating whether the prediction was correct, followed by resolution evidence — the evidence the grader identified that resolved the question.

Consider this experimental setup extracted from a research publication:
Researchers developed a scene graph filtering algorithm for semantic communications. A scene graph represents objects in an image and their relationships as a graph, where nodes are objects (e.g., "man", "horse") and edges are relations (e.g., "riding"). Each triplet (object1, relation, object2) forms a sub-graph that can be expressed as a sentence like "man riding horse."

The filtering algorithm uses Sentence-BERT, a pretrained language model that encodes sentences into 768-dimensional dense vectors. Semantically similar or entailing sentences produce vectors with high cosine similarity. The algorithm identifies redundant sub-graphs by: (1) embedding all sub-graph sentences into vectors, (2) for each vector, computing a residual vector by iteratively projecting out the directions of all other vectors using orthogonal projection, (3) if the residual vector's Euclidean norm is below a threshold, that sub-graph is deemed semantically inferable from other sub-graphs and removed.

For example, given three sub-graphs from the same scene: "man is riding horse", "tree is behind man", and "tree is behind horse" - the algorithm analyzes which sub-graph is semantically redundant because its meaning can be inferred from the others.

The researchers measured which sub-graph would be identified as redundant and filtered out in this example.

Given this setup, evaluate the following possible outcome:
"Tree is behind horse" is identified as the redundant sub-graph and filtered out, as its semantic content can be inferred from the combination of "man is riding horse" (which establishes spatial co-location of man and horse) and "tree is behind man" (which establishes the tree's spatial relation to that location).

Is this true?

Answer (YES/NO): YES